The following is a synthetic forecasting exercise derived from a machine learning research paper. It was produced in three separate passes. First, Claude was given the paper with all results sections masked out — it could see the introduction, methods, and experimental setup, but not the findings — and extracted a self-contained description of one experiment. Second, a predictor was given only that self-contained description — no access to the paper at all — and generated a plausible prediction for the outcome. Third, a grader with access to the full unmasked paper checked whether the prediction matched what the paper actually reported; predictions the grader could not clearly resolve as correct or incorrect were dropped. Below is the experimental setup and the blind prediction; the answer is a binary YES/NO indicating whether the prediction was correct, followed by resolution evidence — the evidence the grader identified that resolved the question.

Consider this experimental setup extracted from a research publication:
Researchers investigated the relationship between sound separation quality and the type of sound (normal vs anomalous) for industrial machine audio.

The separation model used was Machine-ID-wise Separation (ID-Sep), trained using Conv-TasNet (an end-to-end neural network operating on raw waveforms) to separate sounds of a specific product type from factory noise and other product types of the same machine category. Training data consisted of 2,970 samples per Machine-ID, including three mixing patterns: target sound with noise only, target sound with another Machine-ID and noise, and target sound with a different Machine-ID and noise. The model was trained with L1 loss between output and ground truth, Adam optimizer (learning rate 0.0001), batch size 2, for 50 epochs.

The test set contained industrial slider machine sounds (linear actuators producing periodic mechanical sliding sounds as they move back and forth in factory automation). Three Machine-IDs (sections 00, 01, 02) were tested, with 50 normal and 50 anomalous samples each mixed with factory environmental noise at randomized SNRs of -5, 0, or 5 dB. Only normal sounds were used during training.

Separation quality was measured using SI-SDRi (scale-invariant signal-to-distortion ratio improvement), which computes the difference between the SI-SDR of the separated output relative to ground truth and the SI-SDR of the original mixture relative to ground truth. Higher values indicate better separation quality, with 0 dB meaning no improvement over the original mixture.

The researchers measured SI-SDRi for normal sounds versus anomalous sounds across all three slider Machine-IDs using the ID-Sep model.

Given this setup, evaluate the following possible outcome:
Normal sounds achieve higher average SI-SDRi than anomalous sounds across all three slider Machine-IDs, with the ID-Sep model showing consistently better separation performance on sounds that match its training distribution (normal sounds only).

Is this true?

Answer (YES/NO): YES